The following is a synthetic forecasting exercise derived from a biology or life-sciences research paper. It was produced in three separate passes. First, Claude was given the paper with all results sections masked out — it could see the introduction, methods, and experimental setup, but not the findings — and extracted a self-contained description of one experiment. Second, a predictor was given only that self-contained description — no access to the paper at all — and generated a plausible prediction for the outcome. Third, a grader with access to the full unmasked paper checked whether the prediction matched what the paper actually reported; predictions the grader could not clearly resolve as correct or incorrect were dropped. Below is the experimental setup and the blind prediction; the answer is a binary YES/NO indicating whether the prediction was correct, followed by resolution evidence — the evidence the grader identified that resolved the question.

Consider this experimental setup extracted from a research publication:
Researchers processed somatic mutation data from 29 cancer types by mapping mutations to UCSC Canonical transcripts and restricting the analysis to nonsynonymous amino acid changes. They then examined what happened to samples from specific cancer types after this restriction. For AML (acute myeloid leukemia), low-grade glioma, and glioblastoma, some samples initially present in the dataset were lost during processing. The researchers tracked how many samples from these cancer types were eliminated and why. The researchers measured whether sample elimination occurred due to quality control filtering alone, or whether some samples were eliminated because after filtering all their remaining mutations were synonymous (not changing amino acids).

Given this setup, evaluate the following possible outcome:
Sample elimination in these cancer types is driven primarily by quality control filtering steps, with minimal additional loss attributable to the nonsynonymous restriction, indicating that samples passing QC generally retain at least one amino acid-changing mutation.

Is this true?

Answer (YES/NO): NO